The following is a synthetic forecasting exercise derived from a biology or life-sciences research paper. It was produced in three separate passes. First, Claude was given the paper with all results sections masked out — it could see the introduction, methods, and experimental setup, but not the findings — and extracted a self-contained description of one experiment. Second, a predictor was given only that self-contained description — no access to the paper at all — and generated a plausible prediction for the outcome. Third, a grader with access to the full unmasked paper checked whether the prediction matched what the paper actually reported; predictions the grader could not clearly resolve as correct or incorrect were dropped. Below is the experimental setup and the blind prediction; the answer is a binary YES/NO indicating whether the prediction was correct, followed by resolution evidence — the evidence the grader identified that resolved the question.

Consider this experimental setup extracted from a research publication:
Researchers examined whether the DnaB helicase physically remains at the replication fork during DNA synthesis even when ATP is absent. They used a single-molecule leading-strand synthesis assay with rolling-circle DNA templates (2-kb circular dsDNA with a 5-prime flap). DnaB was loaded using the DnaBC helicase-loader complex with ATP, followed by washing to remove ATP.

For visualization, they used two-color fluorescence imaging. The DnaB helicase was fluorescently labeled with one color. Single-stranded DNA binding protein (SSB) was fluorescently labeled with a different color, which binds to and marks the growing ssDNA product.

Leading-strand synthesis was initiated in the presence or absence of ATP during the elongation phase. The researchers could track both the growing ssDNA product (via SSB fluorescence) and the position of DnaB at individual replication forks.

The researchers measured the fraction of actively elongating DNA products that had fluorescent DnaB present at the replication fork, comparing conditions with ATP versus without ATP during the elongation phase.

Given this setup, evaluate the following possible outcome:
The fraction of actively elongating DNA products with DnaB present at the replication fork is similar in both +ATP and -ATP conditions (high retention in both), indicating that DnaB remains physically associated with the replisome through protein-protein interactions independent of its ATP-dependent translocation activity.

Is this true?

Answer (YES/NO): YES